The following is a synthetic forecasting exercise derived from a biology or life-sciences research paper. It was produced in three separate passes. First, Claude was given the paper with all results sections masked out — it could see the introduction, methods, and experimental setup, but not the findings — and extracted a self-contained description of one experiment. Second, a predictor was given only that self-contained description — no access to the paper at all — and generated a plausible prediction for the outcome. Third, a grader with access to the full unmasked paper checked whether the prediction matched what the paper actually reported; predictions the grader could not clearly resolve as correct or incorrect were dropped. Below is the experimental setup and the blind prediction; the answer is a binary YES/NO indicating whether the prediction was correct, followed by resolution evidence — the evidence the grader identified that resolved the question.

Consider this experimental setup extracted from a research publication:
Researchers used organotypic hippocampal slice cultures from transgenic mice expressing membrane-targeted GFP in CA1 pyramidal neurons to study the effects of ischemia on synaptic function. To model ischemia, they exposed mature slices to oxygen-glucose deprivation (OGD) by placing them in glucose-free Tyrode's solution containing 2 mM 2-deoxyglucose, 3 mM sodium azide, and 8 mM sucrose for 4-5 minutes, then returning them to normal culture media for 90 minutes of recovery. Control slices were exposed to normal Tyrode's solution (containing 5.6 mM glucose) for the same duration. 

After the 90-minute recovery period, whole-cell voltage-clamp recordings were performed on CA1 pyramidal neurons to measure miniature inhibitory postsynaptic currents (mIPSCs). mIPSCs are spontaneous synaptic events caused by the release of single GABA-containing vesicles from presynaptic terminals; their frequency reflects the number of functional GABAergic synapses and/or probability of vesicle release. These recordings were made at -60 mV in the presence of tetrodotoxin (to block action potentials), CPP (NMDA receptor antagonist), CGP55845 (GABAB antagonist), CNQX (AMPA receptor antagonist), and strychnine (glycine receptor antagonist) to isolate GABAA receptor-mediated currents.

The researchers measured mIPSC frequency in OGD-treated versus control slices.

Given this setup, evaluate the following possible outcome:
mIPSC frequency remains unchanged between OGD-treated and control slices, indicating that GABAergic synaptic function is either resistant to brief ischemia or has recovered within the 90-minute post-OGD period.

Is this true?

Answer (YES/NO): NO